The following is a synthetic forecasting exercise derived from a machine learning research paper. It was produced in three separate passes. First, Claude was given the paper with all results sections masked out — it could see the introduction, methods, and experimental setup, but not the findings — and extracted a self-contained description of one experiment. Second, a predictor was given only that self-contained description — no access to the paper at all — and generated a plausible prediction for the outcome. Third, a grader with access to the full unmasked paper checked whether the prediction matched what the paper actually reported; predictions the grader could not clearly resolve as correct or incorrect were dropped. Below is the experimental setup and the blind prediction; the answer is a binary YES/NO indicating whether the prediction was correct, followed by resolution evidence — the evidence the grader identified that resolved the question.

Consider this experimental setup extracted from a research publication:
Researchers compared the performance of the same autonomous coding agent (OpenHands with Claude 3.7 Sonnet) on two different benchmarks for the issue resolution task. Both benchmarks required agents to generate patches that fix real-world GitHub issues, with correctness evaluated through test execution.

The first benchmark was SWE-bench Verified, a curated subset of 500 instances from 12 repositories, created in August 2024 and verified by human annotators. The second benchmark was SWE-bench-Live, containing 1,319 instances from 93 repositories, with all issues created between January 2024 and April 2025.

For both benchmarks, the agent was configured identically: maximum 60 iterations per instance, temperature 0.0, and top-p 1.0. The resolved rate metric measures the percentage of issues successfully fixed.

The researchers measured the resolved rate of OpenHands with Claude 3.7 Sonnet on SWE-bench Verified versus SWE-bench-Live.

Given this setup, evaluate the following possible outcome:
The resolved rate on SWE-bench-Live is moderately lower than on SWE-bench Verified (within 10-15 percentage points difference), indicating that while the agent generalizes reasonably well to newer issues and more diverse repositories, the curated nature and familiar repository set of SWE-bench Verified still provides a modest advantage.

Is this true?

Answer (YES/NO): NO